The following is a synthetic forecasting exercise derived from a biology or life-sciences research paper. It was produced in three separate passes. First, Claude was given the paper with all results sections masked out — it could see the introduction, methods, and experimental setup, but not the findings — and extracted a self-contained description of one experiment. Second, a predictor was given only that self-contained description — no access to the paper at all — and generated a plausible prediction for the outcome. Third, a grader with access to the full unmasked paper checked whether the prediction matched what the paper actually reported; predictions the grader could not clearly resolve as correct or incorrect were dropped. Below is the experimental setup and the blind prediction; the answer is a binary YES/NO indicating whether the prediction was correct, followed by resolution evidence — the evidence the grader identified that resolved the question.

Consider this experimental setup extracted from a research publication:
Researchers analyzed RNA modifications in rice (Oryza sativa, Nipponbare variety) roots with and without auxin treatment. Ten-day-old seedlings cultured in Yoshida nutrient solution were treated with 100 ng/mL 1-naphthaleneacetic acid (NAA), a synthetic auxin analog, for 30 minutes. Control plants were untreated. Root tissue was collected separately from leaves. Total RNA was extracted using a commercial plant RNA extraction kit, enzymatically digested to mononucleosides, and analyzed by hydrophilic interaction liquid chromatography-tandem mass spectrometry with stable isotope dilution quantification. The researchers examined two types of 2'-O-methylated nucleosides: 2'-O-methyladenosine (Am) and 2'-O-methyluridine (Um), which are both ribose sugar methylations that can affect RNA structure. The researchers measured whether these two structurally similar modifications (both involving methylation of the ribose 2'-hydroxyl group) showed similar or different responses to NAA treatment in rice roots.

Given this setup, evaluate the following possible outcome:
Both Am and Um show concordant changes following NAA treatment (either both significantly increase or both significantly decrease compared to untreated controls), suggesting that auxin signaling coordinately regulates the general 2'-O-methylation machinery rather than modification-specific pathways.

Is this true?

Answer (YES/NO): YES